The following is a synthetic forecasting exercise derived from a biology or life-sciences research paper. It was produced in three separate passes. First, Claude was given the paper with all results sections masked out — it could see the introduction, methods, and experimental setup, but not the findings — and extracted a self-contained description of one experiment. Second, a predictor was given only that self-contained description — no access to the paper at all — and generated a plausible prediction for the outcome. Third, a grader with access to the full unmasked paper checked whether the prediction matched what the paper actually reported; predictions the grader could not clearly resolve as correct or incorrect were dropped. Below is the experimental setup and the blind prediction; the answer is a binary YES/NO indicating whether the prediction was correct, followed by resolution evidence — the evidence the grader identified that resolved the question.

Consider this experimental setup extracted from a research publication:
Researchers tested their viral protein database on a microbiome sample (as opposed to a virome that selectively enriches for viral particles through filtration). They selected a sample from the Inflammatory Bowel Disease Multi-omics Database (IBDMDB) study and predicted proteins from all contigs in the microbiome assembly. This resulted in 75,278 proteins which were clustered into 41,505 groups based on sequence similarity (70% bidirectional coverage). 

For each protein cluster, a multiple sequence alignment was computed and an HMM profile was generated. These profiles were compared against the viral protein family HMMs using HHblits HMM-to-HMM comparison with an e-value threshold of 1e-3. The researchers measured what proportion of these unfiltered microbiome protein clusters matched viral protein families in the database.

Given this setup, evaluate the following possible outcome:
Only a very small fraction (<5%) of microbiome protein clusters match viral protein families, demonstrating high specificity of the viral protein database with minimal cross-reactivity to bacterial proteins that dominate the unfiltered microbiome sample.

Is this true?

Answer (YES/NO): NO